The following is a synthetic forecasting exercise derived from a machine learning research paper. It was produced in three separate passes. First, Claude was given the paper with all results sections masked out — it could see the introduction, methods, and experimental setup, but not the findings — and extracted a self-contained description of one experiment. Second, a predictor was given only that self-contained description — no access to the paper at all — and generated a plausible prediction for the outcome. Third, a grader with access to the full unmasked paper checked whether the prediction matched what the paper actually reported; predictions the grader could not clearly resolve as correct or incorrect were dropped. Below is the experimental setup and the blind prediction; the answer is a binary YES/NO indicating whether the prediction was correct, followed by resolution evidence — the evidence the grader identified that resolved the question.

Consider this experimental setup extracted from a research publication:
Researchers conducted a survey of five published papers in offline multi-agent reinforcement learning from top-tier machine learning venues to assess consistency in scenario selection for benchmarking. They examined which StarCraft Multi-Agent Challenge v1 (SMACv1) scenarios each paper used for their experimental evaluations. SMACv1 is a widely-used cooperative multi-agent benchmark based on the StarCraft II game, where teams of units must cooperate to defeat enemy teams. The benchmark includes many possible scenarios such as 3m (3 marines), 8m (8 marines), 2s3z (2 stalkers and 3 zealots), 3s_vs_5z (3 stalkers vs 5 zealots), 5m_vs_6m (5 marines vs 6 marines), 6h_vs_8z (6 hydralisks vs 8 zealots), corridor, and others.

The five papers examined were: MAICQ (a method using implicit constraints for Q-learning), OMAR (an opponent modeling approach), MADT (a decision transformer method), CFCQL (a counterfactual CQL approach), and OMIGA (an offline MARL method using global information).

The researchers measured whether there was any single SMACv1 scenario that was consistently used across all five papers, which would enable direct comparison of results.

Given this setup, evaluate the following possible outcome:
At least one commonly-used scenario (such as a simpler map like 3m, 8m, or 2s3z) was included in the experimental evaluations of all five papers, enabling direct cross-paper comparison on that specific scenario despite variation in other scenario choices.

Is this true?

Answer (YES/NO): NO